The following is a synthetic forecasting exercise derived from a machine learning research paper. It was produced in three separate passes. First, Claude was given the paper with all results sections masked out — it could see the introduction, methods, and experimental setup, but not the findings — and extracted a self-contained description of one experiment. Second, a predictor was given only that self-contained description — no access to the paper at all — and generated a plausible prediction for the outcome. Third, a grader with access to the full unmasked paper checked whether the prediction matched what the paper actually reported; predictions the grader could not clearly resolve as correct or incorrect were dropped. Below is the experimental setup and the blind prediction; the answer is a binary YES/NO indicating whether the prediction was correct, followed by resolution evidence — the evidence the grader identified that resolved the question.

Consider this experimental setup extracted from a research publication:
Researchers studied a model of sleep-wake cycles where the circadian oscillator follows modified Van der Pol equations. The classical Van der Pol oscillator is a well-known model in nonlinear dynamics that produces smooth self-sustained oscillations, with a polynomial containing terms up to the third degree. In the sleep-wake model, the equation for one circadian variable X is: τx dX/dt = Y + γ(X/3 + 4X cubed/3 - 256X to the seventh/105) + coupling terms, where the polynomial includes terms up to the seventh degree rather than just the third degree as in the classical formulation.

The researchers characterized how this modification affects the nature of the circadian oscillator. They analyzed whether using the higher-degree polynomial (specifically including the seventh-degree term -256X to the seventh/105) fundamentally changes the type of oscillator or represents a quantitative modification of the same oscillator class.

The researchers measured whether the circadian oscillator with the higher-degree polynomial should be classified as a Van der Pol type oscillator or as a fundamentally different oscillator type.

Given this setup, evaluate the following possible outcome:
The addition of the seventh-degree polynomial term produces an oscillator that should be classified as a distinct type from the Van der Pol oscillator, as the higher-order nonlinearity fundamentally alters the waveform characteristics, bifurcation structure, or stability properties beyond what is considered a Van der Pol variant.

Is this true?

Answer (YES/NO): NO